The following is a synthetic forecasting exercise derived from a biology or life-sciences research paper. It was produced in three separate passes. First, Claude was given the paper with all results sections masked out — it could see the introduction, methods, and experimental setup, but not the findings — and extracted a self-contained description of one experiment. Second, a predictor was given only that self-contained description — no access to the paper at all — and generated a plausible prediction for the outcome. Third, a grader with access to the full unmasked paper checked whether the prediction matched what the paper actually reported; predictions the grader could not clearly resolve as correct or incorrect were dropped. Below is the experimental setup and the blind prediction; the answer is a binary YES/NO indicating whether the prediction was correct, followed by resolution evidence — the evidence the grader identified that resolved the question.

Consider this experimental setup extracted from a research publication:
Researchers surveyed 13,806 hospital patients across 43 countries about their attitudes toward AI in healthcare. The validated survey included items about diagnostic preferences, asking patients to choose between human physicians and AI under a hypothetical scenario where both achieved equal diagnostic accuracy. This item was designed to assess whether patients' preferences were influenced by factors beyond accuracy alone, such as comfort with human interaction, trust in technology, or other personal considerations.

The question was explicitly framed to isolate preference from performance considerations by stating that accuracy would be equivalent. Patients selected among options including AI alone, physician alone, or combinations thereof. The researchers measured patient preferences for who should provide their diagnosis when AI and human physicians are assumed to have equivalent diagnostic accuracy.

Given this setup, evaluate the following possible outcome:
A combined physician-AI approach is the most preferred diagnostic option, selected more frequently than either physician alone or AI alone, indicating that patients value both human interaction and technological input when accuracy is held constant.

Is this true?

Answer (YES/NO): YES